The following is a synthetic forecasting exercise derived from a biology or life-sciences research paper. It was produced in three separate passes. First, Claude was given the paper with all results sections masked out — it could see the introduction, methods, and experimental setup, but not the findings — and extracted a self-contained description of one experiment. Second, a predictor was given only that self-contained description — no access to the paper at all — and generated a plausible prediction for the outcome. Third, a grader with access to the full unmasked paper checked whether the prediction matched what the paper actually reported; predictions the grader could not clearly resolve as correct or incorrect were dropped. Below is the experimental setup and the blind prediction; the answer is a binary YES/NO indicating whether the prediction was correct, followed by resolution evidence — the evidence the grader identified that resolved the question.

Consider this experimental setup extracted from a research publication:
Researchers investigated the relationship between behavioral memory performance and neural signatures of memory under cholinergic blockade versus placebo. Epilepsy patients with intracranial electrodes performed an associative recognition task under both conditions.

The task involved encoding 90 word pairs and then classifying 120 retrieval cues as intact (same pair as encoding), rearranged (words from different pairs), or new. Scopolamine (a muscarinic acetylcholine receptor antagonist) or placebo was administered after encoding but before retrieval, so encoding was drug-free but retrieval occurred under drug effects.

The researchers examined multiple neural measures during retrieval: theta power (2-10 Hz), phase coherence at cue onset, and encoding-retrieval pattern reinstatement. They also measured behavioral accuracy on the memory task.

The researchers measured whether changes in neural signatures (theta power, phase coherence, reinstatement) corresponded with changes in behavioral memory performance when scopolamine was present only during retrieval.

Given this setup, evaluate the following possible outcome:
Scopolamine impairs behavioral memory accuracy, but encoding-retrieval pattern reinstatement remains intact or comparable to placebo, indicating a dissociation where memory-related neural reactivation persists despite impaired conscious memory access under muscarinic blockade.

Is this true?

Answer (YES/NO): NO